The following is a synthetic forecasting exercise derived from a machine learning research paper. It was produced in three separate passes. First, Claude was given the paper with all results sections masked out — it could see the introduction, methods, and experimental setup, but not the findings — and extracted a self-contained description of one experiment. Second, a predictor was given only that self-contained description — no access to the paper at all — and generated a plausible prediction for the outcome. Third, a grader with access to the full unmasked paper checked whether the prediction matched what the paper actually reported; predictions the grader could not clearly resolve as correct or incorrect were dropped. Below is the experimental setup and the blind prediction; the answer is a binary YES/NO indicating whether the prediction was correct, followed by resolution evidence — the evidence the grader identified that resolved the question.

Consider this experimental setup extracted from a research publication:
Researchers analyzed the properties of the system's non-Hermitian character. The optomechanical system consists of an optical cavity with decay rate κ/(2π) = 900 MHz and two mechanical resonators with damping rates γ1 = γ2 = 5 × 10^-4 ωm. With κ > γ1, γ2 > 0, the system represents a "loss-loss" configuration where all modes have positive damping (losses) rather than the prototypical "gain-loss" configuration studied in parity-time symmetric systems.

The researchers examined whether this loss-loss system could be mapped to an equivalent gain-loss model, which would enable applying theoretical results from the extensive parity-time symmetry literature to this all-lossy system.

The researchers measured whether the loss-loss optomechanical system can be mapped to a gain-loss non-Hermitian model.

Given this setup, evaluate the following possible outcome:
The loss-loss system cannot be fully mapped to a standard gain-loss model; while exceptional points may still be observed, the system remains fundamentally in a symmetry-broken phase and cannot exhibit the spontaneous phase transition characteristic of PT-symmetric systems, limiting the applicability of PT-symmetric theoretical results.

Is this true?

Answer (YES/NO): NO